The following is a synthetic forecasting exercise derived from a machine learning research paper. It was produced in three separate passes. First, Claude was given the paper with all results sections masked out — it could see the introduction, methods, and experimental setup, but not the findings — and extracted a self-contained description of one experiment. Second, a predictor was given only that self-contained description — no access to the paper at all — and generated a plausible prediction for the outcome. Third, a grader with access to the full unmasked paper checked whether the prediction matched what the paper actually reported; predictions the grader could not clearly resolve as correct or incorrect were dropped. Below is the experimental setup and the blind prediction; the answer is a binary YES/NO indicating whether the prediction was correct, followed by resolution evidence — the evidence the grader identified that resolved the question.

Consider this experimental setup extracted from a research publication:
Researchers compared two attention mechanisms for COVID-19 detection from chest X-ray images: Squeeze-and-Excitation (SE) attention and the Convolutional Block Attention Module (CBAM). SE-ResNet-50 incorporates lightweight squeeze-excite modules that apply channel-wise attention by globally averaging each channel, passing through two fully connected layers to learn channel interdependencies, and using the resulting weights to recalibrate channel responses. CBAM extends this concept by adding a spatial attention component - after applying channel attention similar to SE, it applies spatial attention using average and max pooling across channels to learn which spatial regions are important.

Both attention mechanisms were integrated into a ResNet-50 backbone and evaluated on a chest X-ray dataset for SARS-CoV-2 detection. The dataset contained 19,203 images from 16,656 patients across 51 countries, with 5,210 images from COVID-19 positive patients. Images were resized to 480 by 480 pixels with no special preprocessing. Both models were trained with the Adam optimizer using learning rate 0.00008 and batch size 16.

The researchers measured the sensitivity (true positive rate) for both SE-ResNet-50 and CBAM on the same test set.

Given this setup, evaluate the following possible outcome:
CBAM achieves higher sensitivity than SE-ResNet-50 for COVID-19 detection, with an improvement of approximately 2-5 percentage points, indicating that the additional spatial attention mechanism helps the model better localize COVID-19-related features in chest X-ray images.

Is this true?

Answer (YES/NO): NO